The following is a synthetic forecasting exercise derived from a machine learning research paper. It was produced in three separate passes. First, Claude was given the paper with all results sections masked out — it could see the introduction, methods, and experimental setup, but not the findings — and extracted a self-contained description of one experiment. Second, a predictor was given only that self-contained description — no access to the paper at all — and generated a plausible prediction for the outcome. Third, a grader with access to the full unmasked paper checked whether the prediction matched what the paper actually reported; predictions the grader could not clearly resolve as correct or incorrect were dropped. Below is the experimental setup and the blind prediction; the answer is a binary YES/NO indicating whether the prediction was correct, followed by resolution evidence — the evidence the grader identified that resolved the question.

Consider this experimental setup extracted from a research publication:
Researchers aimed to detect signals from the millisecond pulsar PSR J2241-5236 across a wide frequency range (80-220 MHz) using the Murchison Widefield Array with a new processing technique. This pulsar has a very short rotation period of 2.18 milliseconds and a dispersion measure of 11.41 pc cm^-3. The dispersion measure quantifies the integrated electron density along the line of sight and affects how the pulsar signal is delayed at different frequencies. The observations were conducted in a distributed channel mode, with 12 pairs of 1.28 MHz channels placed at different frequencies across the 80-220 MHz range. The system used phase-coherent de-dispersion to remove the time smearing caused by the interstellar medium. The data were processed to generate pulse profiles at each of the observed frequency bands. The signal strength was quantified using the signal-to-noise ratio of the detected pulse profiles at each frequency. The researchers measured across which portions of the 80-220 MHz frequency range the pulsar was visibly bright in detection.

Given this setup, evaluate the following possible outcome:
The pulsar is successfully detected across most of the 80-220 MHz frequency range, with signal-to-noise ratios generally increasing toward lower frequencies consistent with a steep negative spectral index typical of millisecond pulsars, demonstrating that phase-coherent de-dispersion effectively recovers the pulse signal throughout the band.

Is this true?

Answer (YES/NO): NO